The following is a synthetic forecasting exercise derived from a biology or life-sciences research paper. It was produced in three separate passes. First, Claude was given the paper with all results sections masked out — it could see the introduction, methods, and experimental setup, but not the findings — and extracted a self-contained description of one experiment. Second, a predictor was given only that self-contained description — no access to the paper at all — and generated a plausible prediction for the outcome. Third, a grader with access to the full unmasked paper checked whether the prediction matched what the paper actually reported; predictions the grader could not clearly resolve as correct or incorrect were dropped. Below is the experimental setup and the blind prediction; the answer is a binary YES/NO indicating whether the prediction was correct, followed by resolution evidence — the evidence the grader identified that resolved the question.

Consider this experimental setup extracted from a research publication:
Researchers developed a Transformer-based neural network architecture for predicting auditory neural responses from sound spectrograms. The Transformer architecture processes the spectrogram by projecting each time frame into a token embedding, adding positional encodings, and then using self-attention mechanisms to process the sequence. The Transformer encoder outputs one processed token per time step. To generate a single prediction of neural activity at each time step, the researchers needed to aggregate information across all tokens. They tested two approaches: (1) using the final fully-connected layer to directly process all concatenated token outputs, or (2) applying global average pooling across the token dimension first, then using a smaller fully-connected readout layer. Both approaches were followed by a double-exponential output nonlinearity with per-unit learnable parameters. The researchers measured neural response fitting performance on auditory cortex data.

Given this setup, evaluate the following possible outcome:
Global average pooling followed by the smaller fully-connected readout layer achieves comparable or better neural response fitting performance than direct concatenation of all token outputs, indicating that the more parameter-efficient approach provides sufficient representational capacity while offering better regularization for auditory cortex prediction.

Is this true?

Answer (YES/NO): YES